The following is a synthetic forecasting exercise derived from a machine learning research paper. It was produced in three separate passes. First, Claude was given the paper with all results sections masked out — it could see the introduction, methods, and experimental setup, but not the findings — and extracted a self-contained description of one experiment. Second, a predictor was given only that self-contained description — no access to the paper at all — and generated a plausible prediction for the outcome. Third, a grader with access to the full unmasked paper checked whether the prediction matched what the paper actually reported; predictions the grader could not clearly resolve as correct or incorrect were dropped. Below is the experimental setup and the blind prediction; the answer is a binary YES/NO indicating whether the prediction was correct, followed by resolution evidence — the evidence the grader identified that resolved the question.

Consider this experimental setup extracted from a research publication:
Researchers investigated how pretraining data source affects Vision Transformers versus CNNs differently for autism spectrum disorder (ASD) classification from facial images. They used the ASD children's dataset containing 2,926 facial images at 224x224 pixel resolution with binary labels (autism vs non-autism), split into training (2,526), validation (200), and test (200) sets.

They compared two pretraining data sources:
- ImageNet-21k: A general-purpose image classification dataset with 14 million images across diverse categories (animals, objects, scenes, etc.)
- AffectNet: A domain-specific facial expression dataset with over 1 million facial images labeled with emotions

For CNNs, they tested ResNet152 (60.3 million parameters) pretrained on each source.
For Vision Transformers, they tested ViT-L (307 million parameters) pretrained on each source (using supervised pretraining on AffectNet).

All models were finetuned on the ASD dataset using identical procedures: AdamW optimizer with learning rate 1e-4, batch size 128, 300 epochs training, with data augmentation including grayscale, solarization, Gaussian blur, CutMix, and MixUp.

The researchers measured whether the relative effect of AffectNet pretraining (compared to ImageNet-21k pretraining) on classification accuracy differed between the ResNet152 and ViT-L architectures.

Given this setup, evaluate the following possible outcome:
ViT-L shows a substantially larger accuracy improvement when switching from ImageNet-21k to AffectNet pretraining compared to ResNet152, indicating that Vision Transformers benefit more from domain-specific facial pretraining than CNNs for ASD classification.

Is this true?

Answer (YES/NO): YES